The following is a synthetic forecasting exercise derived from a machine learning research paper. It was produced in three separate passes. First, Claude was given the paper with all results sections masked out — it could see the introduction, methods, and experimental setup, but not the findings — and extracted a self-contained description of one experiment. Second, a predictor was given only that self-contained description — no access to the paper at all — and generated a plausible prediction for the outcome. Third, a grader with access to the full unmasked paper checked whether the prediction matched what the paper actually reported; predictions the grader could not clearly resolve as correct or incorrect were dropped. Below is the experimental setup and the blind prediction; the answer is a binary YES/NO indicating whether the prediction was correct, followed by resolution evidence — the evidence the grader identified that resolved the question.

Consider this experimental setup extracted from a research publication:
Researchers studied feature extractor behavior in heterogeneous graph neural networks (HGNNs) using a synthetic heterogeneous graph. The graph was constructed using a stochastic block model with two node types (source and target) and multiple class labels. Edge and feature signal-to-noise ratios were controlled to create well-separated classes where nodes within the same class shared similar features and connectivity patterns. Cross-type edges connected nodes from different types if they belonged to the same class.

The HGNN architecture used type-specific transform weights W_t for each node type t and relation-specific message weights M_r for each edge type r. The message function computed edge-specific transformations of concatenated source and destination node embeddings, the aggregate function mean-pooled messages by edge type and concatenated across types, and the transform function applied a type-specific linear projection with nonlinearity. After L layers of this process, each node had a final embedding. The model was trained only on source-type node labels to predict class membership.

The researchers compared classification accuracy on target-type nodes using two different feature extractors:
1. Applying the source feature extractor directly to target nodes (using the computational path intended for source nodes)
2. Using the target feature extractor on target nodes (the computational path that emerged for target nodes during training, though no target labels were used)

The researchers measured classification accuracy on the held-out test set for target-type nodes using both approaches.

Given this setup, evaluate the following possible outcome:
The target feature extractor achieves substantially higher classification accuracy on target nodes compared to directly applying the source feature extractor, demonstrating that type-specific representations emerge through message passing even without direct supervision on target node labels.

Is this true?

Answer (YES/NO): NO